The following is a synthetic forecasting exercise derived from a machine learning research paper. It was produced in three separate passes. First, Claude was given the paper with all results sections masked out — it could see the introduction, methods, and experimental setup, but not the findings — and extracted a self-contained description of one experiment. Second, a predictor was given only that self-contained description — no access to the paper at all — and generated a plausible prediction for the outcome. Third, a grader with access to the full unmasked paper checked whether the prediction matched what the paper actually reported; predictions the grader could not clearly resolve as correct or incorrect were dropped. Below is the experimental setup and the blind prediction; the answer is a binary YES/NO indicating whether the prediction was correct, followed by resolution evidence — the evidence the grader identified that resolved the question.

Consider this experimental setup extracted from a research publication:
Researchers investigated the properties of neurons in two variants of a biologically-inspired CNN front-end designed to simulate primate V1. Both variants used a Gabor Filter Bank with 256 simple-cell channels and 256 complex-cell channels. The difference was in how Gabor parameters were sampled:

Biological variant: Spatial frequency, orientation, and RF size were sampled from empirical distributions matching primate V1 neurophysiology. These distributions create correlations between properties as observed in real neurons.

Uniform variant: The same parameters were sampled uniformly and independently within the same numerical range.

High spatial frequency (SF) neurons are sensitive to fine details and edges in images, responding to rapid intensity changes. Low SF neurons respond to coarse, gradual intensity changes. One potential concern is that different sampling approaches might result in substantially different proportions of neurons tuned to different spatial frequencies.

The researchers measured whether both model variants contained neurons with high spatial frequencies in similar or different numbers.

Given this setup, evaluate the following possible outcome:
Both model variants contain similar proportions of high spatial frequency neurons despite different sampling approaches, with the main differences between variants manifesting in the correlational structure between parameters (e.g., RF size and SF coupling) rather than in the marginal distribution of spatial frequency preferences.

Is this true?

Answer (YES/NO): YES